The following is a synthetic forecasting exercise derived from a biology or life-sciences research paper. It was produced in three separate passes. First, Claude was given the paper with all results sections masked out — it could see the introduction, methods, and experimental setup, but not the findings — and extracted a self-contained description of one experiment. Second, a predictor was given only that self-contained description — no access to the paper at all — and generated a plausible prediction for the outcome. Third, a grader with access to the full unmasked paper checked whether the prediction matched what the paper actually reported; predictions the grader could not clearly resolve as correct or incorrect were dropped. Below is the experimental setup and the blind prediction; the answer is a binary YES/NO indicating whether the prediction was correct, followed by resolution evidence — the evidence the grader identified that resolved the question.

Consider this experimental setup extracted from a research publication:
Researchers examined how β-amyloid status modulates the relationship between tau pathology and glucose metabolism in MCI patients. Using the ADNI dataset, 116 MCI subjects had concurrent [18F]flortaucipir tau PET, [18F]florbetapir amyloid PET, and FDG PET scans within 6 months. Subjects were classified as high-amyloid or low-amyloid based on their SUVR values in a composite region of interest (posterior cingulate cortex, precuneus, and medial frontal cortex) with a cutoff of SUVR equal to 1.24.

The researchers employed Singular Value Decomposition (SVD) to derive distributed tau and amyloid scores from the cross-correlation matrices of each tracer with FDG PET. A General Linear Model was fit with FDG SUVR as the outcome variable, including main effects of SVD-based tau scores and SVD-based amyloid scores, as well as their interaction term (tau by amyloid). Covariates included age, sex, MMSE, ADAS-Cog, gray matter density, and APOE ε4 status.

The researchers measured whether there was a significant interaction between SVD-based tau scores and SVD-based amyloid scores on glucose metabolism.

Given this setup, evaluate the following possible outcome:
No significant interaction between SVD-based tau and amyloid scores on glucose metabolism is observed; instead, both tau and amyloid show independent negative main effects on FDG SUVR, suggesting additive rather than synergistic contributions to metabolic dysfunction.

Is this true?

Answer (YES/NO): NO